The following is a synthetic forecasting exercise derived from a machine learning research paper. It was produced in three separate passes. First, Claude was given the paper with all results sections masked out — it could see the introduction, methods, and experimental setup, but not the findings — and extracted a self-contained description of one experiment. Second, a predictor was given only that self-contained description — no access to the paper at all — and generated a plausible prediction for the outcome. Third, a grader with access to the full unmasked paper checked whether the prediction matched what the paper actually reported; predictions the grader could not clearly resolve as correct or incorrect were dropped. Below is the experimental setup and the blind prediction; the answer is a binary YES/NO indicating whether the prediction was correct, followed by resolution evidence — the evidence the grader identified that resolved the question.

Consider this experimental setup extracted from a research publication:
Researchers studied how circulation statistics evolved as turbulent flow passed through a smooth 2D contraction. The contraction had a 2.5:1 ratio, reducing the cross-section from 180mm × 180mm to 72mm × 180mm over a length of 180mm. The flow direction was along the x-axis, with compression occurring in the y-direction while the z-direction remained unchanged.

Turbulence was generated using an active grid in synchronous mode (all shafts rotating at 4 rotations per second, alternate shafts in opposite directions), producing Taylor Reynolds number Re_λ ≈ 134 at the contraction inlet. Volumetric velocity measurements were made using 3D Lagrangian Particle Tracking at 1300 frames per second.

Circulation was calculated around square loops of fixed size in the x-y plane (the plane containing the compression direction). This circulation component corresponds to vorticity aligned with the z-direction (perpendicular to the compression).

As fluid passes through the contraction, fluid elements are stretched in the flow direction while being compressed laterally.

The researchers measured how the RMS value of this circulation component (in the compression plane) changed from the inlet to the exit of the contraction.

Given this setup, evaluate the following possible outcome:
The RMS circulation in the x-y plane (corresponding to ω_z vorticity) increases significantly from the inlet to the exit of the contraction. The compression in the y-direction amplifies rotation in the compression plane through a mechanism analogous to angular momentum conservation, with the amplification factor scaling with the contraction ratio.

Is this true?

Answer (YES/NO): NO